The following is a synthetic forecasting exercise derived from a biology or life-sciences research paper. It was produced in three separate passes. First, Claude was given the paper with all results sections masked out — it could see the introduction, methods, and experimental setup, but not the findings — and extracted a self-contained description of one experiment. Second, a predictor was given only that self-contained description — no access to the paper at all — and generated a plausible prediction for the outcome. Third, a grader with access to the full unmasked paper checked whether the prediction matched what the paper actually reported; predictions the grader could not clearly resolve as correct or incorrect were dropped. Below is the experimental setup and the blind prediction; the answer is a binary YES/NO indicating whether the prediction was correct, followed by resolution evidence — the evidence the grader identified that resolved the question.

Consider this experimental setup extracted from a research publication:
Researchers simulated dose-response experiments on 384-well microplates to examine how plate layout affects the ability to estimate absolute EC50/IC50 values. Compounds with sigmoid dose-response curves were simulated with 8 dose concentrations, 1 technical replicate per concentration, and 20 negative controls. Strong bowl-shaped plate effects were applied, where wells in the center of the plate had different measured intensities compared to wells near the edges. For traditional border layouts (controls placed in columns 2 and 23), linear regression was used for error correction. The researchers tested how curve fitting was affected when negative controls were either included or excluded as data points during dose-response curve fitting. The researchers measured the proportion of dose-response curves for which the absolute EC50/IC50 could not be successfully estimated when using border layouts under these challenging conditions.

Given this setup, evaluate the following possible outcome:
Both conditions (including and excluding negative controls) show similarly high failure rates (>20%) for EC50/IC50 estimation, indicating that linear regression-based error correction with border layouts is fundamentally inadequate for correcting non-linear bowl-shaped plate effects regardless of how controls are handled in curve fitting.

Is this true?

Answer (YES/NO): NO